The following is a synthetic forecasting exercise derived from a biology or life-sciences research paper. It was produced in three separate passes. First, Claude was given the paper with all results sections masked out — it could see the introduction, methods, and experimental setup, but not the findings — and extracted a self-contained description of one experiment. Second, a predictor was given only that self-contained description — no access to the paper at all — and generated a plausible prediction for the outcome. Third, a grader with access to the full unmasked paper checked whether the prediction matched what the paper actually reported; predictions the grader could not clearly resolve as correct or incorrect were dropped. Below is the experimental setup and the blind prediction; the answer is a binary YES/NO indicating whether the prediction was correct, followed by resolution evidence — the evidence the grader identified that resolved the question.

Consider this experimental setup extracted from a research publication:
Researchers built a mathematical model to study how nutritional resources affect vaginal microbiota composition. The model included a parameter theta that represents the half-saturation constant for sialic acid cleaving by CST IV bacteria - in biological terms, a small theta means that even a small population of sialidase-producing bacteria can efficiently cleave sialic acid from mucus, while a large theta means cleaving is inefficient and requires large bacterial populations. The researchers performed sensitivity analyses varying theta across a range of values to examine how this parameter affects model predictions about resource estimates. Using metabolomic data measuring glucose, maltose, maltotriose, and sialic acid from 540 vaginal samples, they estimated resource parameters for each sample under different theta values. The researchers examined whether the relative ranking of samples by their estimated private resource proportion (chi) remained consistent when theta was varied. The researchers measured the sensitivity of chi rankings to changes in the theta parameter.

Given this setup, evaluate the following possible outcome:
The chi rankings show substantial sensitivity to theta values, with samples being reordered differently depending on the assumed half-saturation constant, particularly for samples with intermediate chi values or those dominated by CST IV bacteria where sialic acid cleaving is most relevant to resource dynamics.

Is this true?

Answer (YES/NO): NO